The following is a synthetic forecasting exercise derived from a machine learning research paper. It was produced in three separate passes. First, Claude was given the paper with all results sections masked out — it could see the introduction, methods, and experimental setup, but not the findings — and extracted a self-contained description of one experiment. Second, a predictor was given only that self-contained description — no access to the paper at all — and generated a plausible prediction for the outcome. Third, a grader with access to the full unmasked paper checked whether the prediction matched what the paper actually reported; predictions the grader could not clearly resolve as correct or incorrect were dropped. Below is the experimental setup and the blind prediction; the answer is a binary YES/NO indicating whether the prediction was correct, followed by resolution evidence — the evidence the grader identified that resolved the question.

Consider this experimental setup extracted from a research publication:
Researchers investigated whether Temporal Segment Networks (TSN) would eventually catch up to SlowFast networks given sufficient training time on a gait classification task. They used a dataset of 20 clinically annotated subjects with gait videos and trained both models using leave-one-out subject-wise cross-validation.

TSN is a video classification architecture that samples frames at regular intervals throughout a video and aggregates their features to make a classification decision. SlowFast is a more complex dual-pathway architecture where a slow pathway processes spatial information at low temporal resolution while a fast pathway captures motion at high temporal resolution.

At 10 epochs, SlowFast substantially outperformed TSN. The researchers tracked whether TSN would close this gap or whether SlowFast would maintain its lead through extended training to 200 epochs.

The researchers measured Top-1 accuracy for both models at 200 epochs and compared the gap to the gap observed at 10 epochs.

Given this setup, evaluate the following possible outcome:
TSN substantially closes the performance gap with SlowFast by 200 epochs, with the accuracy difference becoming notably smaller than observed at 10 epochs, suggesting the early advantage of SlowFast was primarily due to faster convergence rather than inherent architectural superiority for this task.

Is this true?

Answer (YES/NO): YES